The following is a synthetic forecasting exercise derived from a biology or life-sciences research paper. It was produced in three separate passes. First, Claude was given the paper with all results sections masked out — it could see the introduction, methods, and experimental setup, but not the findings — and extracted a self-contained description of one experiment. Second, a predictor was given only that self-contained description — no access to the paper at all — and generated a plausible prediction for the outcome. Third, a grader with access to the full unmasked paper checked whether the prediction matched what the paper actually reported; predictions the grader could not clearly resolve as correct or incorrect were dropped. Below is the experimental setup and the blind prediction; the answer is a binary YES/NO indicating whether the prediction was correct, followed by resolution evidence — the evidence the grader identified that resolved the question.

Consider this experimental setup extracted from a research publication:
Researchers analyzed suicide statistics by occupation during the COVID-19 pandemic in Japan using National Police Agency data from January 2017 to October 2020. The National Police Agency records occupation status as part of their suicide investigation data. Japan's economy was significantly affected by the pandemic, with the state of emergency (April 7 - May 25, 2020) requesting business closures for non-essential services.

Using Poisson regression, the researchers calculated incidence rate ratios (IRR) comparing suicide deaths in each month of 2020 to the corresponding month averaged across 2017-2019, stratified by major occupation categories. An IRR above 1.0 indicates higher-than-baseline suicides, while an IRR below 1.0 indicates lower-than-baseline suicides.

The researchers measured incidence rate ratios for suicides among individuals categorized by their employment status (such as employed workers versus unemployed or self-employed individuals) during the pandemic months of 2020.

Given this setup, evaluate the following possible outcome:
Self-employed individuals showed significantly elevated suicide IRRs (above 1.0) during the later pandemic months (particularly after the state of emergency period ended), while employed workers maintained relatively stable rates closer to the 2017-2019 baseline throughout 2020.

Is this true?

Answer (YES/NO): NO